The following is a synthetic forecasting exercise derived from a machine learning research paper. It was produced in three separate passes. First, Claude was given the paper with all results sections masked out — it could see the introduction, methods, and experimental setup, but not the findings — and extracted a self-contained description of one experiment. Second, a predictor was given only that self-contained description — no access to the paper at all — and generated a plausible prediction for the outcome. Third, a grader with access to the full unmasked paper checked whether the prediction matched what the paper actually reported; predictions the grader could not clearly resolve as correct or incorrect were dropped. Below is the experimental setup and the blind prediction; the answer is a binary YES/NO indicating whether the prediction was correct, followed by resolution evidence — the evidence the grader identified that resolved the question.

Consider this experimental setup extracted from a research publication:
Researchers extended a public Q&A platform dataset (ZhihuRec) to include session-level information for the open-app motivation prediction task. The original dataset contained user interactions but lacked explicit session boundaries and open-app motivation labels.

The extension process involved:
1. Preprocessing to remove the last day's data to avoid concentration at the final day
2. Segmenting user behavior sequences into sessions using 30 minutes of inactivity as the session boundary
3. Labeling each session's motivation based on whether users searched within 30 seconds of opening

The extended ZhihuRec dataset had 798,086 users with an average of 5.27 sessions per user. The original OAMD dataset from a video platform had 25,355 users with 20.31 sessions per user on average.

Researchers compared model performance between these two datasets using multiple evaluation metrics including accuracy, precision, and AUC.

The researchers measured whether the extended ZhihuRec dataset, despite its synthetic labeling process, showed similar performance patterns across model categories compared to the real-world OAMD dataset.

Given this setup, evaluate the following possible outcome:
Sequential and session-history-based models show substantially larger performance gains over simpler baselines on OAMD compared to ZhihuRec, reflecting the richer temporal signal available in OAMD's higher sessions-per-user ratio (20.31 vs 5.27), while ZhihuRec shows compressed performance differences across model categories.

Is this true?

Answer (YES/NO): YES